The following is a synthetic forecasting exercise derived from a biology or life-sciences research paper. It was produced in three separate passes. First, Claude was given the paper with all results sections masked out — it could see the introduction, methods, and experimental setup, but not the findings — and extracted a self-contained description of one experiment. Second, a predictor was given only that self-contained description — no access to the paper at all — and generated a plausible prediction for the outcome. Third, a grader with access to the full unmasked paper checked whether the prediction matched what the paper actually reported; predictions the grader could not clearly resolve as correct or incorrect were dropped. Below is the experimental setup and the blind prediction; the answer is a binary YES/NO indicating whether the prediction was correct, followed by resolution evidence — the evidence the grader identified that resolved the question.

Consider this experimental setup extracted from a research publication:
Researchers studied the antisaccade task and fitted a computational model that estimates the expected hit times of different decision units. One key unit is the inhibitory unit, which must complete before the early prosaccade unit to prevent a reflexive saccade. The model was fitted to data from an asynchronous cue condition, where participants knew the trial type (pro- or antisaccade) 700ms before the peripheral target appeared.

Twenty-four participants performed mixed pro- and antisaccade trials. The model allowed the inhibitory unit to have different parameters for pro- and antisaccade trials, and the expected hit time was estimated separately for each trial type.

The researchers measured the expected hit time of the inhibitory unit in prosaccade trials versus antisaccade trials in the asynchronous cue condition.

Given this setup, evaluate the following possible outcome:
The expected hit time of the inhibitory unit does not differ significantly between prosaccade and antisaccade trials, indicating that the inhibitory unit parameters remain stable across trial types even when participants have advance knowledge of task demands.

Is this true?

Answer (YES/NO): NO